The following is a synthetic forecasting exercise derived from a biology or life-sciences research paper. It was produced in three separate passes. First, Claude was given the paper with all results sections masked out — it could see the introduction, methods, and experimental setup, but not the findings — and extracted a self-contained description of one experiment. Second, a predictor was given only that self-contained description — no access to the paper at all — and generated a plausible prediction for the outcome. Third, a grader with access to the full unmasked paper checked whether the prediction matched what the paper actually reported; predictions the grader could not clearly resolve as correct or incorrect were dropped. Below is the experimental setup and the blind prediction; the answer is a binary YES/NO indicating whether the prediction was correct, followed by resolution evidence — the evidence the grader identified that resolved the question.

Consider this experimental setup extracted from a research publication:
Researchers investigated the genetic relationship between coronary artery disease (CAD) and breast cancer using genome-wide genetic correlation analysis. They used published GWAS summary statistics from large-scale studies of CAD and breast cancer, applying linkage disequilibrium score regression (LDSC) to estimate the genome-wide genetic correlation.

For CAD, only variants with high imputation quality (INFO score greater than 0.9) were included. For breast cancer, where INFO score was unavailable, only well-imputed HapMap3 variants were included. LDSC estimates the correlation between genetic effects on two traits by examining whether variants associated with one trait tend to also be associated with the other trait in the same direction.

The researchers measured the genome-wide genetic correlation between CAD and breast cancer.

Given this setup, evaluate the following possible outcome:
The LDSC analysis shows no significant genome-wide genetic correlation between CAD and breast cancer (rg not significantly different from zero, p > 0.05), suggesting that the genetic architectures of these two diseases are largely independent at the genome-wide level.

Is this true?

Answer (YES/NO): NO